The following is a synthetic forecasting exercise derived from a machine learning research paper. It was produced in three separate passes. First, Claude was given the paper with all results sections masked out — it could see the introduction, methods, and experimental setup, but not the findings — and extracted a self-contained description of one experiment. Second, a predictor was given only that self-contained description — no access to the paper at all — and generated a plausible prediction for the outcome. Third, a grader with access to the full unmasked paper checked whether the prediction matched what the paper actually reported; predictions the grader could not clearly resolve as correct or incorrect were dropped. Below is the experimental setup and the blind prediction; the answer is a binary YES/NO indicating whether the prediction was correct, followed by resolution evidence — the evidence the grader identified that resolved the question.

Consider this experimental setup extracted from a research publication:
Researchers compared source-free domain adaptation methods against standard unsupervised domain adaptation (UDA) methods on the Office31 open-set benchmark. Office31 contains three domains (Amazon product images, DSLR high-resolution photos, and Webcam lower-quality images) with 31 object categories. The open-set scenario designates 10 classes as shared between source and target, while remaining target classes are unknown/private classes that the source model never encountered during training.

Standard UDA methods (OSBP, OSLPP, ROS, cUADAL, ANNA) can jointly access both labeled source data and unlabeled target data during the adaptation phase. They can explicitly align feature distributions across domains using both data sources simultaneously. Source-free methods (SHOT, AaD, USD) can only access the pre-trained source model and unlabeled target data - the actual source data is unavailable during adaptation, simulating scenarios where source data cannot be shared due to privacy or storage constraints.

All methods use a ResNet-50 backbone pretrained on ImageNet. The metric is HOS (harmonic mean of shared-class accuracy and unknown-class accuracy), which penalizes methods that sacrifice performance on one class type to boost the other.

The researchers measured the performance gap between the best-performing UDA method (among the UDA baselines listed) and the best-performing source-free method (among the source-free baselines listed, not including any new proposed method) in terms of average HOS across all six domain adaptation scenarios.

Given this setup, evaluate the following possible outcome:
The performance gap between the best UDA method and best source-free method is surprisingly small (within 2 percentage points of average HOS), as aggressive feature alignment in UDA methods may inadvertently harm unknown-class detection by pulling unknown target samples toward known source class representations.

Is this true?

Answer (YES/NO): NO